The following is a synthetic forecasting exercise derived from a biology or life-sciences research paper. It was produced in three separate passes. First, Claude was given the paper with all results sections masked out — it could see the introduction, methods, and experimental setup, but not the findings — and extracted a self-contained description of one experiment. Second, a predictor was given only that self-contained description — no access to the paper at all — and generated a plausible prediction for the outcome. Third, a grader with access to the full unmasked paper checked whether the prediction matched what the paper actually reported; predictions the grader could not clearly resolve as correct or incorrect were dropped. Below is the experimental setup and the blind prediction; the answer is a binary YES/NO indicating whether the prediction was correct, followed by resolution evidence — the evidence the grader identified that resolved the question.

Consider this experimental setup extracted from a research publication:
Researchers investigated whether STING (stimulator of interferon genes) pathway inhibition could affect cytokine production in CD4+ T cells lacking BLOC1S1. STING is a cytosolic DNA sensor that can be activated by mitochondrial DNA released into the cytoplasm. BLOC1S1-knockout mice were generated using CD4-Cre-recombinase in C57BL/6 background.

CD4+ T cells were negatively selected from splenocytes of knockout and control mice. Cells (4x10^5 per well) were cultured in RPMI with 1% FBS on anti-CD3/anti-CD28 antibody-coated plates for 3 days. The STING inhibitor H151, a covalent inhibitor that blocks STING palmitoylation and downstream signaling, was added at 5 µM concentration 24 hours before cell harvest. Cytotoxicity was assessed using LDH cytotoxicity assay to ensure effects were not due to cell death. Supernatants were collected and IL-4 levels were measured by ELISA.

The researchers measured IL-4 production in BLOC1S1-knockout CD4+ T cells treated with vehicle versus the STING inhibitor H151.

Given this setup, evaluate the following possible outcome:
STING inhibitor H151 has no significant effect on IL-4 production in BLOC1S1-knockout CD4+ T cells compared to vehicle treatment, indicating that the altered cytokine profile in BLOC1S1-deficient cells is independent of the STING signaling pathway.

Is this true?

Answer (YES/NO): NO